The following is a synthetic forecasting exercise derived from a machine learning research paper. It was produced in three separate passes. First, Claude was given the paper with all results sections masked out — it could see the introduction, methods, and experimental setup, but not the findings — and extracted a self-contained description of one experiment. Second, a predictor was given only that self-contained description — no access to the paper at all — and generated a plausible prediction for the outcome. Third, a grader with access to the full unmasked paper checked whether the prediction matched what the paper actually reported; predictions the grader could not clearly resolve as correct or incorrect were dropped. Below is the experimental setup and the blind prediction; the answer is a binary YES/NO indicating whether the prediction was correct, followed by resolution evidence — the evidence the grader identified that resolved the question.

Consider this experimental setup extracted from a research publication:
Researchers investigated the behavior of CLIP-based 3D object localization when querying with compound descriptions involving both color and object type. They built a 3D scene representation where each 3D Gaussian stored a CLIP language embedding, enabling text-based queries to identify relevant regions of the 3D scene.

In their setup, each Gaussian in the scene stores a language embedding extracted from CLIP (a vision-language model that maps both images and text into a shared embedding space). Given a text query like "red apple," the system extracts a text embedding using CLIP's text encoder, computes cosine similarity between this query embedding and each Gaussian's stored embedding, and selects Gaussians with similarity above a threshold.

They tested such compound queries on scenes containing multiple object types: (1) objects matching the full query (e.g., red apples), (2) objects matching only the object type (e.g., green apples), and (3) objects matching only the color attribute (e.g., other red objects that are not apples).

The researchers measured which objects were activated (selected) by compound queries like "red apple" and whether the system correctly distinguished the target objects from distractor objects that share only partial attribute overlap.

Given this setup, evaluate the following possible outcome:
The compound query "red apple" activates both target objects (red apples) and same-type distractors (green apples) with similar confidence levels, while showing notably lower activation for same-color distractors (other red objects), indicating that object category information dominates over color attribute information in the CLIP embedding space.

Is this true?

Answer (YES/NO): NO